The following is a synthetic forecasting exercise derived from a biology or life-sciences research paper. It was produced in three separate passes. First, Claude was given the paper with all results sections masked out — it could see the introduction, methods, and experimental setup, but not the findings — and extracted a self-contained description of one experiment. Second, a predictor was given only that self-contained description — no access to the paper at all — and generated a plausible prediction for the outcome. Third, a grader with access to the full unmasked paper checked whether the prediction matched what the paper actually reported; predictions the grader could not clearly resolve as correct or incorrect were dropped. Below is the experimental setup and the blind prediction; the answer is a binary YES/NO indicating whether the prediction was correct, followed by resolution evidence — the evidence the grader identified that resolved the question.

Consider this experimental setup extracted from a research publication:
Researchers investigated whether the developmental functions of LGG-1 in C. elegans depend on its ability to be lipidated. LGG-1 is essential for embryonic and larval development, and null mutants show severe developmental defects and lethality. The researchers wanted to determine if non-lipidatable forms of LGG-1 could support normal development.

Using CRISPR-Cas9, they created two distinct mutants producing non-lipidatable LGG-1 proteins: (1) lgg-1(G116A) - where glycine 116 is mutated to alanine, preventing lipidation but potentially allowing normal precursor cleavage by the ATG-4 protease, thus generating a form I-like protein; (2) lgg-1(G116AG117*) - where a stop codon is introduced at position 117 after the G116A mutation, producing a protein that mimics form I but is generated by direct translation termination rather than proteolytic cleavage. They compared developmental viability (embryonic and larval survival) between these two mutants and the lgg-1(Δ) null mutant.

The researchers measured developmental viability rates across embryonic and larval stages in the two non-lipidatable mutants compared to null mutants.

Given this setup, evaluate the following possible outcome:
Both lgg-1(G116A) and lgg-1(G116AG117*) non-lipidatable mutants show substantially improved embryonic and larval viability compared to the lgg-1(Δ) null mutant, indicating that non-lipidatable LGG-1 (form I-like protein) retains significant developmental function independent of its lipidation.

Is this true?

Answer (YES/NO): YES